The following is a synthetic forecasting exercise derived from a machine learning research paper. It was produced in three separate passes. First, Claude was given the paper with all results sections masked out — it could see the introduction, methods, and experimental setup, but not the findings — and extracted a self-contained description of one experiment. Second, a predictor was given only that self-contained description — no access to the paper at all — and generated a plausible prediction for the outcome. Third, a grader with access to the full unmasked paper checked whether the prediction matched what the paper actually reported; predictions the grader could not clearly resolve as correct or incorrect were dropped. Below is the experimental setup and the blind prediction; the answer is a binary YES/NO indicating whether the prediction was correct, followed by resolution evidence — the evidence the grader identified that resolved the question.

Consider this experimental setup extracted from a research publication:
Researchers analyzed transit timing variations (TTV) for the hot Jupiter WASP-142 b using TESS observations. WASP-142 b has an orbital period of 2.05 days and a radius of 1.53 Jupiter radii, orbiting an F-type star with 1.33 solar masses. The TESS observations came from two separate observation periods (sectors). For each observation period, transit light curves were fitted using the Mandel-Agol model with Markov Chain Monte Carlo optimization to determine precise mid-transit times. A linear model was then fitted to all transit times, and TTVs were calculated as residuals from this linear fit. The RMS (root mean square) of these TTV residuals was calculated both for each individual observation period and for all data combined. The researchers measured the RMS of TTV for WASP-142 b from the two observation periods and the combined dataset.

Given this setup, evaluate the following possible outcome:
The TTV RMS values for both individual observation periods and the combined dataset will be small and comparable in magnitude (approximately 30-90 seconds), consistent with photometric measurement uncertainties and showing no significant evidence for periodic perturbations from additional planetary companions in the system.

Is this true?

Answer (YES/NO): YES